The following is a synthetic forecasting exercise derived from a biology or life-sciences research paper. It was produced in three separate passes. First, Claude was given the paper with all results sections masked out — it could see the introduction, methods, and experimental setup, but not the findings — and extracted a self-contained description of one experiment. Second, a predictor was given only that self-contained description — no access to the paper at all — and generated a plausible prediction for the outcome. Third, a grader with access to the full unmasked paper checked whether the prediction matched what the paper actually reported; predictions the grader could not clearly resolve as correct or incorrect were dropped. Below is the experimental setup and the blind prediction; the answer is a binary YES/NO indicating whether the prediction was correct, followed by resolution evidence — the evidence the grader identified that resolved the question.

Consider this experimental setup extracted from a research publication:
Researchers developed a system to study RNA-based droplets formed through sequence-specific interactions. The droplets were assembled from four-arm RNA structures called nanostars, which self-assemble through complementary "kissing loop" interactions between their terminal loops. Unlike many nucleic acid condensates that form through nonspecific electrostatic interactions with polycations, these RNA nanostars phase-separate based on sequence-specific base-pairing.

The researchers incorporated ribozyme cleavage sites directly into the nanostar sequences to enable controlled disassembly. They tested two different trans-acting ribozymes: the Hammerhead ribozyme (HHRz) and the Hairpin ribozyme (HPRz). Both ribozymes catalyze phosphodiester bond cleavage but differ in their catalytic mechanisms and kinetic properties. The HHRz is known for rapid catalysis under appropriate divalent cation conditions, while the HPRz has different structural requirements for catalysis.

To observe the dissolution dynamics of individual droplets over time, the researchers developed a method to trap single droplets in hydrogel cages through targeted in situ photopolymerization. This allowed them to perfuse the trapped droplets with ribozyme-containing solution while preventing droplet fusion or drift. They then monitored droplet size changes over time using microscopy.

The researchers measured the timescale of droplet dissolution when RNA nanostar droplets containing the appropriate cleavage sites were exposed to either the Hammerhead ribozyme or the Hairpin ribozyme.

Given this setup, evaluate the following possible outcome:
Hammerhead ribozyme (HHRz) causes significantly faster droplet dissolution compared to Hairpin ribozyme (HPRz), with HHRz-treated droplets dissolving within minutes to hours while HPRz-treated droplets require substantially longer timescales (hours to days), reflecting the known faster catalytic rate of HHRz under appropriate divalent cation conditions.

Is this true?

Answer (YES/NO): YES